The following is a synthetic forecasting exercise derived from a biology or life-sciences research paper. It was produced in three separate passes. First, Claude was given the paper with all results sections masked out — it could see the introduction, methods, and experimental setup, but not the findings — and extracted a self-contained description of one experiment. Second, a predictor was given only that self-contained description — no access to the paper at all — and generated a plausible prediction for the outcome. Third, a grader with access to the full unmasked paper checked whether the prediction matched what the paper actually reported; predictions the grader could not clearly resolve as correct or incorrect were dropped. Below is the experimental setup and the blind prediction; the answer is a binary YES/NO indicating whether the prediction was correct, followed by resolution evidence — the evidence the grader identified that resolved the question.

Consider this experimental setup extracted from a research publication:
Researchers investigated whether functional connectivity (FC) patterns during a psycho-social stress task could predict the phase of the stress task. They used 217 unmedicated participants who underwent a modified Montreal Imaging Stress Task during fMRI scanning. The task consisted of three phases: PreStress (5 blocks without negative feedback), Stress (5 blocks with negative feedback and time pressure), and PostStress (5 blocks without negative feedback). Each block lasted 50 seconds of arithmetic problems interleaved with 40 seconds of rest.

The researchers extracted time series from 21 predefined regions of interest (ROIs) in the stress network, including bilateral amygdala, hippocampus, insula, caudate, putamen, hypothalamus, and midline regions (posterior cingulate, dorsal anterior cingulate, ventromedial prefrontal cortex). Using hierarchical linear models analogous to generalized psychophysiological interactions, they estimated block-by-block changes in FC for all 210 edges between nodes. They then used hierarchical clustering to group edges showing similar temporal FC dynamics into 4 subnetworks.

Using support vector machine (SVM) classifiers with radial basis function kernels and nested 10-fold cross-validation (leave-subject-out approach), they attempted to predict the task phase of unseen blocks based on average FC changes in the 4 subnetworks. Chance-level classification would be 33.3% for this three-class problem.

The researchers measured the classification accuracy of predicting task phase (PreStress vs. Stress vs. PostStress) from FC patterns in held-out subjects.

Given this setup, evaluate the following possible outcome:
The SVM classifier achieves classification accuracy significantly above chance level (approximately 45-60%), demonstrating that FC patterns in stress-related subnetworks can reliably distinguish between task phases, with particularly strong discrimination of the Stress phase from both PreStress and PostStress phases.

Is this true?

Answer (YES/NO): NO